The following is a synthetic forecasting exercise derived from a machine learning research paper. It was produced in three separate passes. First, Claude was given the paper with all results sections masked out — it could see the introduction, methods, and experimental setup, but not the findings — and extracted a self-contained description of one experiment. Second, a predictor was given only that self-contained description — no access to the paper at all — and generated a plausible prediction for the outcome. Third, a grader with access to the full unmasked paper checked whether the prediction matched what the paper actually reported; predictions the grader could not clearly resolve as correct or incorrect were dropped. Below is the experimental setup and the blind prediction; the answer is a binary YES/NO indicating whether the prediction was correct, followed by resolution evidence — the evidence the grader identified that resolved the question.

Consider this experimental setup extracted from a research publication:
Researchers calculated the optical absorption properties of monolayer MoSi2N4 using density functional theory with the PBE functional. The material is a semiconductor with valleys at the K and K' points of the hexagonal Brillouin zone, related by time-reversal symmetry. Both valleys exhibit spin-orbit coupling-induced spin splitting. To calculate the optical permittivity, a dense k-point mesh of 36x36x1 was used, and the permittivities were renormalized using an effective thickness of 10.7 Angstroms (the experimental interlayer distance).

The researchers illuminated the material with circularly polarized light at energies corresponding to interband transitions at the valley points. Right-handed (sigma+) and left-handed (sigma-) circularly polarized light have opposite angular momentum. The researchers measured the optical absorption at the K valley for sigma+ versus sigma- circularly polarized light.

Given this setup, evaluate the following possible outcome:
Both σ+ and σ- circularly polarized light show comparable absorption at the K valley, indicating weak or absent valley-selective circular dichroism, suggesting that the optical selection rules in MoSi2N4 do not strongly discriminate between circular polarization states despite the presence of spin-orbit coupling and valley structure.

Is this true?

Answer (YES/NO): NO